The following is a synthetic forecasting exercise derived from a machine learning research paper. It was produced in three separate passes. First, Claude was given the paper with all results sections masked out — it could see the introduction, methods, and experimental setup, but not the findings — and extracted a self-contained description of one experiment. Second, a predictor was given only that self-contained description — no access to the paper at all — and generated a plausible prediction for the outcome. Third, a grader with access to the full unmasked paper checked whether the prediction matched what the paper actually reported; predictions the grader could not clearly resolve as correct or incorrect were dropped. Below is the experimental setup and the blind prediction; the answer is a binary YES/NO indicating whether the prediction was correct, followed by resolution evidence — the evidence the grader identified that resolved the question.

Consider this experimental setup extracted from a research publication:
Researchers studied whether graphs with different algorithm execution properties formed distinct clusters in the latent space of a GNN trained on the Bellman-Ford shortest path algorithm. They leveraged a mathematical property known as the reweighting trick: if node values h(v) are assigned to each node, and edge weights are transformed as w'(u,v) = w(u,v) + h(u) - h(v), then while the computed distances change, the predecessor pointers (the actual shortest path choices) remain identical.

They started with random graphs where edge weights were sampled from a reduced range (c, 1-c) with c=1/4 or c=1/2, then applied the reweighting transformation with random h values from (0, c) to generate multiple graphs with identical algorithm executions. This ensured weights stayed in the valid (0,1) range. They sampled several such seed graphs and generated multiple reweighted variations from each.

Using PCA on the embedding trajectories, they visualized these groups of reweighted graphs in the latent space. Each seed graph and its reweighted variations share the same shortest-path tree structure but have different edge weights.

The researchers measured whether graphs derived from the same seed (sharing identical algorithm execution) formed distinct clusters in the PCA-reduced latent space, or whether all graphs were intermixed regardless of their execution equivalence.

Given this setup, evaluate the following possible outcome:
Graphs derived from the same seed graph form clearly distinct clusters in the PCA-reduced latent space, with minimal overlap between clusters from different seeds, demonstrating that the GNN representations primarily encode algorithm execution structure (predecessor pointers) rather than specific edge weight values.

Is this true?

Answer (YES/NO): YES